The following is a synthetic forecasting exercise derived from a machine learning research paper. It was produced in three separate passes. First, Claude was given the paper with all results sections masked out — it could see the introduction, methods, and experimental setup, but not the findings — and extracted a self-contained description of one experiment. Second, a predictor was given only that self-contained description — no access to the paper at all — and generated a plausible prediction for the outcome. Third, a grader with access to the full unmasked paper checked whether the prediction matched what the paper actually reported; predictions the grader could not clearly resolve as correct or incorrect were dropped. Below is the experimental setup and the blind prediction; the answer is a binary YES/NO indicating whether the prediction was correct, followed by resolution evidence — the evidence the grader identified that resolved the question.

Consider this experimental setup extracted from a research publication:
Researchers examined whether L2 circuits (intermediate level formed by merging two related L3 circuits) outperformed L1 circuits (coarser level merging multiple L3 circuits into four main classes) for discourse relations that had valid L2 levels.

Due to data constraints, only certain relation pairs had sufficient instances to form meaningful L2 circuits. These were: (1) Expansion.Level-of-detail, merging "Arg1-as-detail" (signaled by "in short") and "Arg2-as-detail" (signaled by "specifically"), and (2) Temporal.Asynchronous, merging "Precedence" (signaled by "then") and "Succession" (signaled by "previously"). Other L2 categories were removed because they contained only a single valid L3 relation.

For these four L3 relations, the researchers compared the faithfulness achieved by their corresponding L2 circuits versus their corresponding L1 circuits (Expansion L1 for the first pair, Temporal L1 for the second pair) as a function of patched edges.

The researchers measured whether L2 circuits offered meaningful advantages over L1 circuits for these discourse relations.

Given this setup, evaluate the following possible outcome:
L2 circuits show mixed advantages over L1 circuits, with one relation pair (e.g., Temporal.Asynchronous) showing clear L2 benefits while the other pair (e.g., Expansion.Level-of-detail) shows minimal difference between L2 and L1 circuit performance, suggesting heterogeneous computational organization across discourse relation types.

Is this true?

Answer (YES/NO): NO